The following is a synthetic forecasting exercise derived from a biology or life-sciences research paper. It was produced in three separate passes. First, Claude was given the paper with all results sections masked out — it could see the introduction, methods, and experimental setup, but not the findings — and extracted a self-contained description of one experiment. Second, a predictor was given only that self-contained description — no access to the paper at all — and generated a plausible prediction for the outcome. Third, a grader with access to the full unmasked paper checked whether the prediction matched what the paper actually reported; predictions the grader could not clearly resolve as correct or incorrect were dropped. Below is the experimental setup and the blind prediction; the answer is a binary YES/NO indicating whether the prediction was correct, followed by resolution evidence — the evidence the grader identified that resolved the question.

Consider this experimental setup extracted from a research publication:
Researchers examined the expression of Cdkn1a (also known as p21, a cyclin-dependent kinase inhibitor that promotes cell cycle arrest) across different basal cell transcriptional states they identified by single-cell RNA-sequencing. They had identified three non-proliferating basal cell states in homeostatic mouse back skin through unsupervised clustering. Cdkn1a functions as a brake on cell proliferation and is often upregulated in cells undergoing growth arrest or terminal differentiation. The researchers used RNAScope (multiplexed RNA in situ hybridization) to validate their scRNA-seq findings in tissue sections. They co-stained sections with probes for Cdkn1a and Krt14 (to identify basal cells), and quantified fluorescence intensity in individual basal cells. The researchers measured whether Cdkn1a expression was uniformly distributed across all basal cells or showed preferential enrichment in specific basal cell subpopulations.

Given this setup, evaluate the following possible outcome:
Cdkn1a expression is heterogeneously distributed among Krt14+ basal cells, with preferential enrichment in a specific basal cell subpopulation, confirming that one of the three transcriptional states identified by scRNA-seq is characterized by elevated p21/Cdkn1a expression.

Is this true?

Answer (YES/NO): YES